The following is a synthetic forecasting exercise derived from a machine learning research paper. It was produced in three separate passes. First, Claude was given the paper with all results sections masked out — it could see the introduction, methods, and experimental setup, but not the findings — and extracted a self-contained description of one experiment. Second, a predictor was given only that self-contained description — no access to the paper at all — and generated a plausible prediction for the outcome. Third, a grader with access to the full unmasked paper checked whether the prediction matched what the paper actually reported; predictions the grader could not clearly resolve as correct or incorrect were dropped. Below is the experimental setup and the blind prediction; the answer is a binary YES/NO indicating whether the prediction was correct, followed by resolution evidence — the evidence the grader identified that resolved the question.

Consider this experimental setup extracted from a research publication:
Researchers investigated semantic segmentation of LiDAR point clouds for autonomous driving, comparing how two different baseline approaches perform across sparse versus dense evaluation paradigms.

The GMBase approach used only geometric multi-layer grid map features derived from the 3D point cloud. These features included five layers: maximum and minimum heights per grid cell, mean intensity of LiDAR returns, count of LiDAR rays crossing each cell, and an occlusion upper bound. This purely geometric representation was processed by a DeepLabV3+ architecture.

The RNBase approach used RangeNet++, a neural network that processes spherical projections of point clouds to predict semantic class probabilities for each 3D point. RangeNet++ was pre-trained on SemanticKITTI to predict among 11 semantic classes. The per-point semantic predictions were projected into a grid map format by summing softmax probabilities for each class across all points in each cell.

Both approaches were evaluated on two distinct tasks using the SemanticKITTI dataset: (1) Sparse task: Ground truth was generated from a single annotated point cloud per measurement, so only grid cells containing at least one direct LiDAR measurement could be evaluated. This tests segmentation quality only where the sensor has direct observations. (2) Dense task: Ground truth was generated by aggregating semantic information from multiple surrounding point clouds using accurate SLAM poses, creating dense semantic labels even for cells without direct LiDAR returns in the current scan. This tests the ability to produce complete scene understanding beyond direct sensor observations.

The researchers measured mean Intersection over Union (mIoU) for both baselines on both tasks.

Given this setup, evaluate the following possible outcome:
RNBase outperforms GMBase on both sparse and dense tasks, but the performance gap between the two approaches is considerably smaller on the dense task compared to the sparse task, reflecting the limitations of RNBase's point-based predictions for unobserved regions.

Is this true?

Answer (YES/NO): NO